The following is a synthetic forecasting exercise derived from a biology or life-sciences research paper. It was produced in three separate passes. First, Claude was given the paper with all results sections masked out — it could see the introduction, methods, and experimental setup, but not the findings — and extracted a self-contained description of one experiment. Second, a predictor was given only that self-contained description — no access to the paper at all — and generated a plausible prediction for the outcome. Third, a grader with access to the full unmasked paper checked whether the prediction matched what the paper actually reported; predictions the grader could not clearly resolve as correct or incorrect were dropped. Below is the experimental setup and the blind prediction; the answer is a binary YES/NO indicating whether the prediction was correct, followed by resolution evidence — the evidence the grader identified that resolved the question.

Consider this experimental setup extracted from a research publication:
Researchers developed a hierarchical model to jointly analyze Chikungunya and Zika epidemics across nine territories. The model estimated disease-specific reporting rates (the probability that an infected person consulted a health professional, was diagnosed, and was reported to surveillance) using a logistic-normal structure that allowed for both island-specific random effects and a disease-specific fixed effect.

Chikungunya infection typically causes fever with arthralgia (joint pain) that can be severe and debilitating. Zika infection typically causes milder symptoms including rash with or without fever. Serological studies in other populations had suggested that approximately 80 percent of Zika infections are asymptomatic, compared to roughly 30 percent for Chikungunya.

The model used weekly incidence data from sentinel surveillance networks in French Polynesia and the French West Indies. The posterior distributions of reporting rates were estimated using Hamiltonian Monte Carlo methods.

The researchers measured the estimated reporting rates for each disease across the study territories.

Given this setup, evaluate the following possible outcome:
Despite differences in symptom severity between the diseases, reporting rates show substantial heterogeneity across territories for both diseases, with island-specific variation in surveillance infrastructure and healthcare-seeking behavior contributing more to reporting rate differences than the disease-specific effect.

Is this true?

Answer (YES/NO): NO